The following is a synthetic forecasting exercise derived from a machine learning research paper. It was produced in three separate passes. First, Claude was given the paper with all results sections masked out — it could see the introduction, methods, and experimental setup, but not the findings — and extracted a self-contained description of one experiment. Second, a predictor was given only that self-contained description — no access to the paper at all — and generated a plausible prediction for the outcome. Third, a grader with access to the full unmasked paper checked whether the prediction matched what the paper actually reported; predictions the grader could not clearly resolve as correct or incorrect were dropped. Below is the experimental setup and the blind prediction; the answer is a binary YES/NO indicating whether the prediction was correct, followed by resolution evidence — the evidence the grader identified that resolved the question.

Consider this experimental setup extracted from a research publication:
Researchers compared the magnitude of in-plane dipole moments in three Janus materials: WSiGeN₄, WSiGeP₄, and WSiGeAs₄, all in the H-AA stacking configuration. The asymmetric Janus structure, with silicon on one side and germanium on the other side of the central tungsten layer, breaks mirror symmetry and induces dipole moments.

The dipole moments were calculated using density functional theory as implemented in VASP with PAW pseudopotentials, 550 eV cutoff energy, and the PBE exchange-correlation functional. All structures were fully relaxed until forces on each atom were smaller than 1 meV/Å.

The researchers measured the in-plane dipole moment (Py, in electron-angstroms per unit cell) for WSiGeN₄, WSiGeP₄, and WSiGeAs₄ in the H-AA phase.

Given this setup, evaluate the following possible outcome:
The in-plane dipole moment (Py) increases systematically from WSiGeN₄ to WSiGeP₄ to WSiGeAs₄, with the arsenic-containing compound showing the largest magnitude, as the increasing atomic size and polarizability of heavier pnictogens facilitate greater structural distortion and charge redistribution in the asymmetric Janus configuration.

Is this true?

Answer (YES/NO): YES